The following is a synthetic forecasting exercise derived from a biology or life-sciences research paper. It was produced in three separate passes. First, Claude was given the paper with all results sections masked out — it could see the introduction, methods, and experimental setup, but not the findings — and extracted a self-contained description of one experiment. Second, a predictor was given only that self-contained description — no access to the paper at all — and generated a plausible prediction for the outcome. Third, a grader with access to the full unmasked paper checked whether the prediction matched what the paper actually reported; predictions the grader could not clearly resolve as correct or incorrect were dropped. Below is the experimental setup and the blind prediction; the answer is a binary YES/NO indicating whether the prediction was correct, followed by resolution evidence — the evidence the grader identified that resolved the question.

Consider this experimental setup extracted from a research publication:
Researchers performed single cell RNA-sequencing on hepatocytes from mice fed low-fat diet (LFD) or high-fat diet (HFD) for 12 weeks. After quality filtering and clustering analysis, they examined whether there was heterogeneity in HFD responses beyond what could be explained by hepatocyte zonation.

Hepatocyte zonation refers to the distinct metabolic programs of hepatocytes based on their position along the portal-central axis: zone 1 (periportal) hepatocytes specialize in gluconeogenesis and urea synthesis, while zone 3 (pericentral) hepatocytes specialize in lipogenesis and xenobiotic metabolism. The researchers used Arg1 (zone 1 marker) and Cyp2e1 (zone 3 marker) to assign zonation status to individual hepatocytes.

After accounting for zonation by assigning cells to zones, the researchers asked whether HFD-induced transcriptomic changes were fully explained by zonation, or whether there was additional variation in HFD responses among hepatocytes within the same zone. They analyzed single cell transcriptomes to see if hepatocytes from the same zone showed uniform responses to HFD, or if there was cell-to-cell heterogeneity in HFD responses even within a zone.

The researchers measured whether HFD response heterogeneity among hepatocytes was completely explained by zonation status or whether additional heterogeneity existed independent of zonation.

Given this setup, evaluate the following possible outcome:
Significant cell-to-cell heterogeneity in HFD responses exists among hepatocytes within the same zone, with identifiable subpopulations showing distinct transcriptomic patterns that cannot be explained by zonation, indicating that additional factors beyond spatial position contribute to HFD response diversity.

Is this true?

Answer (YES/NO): YES